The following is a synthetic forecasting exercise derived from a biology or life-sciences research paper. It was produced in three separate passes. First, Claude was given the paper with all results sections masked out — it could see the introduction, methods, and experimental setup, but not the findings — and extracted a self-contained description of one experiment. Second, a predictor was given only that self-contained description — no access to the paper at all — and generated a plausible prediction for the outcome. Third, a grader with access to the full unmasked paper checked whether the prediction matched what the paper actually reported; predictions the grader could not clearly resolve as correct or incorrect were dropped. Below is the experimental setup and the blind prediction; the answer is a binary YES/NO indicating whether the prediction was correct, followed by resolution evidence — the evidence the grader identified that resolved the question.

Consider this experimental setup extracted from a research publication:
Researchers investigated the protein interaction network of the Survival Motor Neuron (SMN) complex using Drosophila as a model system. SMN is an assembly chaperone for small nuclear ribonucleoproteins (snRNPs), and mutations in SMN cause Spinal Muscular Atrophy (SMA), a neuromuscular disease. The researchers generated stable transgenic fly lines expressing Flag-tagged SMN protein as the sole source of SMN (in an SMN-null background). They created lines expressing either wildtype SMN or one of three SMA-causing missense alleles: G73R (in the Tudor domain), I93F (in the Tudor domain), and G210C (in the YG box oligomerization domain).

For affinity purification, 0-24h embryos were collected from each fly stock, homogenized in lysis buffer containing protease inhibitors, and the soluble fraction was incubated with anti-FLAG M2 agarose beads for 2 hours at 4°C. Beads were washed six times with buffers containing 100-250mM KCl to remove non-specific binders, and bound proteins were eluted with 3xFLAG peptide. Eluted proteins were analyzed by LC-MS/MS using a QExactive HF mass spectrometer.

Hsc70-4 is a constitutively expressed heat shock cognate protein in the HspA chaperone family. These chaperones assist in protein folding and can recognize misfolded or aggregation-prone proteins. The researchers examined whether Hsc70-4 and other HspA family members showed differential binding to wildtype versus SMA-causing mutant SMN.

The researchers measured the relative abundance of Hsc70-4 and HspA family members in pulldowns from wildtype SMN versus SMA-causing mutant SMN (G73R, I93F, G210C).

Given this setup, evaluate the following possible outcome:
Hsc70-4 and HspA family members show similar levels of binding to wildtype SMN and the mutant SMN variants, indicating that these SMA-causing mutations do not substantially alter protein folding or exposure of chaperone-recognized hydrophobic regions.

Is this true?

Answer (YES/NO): NO